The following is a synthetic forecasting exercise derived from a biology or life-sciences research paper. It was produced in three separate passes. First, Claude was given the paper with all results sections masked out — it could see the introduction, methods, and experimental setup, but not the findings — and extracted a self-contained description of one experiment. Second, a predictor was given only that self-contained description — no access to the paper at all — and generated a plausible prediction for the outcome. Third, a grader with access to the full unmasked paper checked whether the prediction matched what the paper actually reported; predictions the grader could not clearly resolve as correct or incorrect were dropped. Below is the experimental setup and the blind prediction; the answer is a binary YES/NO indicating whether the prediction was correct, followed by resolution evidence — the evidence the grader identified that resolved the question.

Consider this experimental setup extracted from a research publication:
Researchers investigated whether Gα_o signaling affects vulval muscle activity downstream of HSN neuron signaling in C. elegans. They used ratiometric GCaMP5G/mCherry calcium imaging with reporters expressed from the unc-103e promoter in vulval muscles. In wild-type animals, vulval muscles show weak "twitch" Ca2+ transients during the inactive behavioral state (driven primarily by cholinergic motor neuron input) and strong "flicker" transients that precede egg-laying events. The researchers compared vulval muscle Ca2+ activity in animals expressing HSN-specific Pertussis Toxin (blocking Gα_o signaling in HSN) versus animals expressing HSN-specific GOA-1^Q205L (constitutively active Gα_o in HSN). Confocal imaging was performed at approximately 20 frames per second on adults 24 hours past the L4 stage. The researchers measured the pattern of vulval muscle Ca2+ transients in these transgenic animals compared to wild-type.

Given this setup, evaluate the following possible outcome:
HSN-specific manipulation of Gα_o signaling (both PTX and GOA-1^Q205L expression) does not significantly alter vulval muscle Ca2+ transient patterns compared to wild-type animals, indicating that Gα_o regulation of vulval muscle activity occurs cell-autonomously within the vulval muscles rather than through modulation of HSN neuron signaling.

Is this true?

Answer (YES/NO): NO